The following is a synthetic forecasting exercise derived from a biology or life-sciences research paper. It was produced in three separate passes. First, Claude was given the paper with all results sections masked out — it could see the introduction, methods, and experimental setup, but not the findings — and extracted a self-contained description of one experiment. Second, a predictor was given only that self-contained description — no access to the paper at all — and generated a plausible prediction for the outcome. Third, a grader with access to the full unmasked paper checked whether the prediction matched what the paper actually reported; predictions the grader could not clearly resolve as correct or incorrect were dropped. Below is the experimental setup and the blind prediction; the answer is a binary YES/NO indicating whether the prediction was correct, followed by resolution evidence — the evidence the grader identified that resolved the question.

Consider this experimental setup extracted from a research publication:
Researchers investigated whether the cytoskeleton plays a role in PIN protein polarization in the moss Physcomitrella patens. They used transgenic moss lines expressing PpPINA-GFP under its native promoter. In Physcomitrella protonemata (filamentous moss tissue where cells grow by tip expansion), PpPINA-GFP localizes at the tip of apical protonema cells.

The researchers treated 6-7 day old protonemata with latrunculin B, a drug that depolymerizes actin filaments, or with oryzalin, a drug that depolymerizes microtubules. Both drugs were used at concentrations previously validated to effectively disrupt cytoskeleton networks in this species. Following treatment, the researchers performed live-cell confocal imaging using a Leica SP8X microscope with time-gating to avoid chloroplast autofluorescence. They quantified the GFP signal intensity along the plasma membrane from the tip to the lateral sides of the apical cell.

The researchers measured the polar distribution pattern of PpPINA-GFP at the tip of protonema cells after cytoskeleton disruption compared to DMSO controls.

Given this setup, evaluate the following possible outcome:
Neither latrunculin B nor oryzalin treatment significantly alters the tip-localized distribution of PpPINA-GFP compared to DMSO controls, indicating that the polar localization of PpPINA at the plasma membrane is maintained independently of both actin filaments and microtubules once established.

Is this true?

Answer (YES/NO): NO